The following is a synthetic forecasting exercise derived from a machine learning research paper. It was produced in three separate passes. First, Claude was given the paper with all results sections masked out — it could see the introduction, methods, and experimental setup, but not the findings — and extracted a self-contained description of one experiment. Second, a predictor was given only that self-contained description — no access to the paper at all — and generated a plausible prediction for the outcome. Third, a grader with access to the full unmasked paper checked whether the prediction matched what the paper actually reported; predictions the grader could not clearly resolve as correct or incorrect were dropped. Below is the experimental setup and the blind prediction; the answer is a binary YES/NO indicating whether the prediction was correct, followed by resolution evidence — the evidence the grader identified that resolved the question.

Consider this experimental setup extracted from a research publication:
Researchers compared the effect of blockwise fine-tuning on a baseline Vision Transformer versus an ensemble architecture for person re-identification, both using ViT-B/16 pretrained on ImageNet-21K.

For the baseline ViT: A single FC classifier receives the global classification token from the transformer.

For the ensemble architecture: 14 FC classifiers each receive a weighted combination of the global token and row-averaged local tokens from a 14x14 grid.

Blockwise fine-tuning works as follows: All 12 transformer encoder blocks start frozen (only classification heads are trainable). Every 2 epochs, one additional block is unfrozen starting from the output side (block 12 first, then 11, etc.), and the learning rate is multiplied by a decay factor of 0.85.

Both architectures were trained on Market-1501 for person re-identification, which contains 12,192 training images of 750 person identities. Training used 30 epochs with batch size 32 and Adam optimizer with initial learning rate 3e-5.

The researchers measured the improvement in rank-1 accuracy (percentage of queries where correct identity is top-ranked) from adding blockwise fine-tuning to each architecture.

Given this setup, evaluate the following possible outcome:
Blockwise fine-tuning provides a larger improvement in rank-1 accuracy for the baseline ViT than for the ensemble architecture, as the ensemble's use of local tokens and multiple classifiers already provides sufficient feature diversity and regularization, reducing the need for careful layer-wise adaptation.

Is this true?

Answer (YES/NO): NO